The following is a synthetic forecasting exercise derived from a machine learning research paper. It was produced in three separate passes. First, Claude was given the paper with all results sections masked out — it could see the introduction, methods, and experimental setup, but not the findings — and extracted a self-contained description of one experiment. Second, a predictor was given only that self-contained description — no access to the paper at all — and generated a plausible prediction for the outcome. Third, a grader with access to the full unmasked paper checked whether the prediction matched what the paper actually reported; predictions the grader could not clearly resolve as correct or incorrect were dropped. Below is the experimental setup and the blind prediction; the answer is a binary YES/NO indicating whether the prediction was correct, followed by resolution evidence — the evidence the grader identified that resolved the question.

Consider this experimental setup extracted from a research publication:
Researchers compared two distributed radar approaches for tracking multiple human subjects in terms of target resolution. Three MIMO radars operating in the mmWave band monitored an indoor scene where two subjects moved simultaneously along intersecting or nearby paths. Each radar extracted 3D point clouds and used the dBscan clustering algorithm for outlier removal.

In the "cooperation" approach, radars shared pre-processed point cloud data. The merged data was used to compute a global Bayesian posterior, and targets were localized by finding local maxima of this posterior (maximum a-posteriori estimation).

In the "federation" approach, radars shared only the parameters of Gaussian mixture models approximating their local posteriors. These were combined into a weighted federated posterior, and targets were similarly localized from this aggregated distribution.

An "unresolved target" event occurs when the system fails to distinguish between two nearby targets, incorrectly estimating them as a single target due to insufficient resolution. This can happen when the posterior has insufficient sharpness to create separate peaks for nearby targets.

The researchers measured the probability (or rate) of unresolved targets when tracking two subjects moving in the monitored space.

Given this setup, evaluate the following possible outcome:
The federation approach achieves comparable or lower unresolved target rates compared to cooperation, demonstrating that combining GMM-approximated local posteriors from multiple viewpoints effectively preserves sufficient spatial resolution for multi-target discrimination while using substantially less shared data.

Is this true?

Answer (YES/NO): YES